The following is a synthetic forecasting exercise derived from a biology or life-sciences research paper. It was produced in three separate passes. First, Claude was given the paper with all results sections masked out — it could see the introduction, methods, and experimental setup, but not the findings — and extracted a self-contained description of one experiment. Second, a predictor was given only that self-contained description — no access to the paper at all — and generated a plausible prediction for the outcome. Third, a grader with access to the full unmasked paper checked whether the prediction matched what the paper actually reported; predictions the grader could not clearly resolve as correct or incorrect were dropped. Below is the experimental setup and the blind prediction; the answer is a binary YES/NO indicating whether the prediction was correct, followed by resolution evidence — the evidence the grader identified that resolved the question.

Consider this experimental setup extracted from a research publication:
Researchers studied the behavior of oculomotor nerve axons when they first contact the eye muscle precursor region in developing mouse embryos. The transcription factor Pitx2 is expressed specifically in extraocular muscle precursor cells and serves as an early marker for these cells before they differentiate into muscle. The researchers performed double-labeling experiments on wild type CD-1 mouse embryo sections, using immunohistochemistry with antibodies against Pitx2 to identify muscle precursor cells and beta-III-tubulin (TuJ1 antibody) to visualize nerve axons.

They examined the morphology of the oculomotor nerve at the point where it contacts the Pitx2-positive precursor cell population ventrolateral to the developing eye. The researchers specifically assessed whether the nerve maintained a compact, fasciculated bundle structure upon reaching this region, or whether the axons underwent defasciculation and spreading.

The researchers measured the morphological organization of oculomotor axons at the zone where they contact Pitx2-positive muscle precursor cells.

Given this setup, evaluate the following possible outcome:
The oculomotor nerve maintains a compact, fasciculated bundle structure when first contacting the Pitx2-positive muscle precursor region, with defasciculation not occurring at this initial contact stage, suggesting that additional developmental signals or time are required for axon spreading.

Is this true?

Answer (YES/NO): NO